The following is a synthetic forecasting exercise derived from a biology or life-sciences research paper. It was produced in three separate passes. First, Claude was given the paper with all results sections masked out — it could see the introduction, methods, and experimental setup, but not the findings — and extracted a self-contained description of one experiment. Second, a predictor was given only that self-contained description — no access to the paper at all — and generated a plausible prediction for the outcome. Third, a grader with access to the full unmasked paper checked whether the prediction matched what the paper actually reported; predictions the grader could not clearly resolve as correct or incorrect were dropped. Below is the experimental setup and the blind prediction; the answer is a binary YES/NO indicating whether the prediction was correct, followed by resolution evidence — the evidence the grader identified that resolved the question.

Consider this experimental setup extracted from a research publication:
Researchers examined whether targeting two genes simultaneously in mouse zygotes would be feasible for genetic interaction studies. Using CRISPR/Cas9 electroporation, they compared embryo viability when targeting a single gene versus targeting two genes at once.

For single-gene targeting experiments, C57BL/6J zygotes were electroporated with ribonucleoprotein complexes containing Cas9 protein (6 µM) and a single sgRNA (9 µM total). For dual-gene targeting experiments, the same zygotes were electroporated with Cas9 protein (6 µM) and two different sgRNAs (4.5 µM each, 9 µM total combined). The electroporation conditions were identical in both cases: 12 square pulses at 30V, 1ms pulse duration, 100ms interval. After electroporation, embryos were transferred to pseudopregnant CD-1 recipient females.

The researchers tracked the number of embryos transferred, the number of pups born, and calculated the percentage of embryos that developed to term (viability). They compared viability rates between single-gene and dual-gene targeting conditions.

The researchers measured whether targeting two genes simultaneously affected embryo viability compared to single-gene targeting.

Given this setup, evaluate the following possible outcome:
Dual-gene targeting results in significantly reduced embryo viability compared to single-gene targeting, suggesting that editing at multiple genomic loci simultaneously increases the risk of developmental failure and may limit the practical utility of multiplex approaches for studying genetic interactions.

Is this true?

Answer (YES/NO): YES